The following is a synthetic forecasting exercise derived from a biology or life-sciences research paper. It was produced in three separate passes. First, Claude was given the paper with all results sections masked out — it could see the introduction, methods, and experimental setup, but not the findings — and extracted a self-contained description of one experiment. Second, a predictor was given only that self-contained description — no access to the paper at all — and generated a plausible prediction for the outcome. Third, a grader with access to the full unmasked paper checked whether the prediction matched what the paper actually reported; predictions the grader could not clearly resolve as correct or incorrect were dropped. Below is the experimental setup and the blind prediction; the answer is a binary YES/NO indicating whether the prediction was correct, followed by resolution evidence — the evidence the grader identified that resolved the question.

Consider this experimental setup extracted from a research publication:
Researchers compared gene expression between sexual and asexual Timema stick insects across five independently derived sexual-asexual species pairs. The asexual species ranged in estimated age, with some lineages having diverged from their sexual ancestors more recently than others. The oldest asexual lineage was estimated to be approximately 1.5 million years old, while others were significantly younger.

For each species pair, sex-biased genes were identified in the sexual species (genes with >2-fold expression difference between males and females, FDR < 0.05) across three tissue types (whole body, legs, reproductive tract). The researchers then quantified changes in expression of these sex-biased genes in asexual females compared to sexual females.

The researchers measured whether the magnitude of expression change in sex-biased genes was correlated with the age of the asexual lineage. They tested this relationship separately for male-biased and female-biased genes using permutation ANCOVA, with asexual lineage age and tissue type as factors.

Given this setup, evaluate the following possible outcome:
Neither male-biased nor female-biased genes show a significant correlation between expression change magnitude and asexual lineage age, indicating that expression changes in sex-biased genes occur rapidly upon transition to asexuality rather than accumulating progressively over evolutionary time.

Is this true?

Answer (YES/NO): NO